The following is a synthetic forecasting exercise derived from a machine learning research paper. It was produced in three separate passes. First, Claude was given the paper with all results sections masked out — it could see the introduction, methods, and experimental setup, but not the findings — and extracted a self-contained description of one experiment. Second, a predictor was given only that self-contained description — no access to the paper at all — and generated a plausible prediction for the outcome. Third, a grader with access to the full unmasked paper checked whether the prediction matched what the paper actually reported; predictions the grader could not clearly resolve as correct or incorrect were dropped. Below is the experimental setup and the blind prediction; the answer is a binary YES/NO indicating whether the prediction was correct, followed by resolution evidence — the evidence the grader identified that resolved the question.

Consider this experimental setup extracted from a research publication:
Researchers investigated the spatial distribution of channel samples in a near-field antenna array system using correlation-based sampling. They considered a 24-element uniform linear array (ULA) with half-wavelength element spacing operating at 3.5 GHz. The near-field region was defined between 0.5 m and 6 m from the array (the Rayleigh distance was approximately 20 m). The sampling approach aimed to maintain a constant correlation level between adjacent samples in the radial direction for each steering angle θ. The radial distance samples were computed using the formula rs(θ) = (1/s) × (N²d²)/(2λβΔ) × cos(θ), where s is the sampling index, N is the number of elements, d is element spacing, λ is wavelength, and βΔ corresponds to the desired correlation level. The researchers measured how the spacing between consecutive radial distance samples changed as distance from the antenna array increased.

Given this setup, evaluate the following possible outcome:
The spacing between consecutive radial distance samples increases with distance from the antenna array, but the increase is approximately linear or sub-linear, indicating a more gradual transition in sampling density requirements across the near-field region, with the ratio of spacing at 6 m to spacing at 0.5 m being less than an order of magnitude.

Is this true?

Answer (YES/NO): NO